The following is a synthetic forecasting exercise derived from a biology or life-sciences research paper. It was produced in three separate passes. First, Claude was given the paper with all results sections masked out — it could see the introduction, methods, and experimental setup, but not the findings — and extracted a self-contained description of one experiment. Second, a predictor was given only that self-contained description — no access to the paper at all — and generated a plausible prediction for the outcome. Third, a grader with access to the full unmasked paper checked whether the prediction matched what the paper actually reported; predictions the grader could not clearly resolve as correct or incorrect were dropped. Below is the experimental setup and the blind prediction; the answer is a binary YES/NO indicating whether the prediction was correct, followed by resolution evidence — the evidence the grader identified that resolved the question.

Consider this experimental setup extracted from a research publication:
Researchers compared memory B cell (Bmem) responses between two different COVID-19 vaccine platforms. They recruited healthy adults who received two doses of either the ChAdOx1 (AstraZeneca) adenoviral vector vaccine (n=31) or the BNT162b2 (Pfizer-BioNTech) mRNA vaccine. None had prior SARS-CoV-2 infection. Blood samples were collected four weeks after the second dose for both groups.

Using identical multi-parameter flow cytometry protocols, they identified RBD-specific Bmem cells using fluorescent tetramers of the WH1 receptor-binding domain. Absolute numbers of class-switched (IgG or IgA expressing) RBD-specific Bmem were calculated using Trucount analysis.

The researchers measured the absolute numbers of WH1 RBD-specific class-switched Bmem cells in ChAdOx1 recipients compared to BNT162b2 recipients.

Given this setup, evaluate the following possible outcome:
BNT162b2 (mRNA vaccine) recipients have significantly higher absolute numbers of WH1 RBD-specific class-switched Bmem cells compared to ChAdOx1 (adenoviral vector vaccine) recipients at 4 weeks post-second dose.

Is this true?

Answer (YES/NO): NO